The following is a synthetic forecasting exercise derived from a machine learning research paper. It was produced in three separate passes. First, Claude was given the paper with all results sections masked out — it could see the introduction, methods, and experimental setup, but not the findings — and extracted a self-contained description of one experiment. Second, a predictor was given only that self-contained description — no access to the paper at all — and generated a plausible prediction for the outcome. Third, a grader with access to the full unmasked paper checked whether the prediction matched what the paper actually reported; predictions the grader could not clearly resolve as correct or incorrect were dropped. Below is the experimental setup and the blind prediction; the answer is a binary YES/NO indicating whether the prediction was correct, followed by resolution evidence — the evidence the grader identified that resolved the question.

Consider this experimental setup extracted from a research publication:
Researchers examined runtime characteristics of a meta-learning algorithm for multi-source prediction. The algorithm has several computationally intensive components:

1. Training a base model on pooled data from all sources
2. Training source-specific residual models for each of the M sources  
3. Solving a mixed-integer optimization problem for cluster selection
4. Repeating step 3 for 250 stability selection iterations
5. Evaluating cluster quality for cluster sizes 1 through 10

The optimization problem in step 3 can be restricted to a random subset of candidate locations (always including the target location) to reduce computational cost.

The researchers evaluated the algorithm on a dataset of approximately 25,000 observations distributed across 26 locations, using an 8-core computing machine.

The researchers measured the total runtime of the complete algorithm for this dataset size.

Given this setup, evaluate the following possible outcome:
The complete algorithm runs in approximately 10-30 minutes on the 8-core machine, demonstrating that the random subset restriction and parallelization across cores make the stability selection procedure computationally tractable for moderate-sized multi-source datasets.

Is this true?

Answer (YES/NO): NO